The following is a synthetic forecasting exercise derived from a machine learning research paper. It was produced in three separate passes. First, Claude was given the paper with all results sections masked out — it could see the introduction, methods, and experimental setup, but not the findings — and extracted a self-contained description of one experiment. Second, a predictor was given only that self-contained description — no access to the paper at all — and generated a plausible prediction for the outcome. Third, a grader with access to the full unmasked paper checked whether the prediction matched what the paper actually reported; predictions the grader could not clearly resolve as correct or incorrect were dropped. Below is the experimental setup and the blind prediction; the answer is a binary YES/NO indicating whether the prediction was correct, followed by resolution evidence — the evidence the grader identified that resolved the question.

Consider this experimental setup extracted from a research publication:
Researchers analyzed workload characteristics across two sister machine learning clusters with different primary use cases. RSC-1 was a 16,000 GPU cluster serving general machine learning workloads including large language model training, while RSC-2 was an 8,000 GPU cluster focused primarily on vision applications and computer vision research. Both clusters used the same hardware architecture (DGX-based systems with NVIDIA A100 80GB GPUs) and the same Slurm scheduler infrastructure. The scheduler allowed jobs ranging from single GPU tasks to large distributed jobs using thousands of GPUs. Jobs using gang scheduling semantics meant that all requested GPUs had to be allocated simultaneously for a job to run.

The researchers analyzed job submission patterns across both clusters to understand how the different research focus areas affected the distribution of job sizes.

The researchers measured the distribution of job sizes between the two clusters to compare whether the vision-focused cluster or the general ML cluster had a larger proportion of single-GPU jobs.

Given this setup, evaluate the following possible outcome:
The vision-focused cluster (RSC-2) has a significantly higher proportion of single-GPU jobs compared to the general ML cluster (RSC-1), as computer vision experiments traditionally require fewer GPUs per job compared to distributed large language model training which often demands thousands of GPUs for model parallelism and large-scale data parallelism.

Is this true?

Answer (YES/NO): YES